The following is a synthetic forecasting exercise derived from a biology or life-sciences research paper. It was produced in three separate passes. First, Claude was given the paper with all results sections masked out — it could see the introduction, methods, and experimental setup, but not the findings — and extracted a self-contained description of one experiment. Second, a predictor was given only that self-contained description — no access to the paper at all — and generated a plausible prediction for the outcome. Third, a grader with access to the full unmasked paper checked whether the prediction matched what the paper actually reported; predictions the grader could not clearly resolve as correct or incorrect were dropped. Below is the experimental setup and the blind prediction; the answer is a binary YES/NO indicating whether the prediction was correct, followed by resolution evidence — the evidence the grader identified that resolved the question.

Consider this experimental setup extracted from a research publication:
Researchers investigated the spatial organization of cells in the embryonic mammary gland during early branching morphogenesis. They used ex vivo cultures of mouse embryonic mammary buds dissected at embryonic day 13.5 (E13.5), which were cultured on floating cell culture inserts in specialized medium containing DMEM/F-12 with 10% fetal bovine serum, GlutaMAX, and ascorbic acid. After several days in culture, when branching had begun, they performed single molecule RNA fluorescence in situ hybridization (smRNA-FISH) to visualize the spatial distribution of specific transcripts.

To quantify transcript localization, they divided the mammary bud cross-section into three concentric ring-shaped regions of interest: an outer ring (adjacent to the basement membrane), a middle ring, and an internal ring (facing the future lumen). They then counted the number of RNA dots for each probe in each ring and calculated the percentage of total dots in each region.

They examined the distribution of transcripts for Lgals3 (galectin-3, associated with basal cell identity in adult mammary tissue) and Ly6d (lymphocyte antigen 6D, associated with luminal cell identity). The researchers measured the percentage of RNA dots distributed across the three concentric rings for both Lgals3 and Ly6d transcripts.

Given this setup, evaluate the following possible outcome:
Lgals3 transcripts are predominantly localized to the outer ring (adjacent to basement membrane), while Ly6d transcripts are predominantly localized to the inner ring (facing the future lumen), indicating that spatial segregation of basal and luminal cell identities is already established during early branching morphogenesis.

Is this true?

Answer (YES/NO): NO